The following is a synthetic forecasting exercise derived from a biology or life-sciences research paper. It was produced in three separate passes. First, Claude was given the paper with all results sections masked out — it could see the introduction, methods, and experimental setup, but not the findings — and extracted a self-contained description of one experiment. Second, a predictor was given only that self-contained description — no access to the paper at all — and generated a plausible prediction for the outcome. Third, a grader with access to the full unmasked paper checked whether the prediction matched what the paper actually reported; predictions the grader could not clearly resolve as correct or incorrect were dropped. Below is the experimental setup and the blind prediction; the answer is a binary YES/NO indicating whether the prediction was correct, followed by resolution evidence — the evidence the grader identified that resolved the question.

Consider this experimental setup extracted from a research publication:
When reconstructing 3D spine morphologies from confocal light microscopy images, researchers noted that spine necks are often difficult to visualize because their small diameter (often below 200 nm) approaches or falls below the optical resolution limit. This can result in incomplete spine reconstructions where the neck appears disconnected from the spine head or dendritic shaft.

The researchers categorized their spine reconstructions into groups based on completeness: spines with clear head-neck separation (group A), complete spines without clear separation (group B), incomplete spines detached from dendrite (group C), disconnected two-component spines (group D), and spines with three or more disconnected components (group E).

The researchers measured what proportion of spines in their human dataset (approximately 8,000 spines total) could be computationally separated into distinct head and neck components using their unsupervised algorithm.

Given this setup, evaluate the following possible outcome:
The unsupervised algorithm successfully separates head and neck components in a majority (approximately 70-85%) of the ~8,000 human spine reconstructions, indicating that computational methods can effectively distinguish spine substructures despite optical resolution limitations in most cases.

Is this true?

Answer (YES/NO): NO